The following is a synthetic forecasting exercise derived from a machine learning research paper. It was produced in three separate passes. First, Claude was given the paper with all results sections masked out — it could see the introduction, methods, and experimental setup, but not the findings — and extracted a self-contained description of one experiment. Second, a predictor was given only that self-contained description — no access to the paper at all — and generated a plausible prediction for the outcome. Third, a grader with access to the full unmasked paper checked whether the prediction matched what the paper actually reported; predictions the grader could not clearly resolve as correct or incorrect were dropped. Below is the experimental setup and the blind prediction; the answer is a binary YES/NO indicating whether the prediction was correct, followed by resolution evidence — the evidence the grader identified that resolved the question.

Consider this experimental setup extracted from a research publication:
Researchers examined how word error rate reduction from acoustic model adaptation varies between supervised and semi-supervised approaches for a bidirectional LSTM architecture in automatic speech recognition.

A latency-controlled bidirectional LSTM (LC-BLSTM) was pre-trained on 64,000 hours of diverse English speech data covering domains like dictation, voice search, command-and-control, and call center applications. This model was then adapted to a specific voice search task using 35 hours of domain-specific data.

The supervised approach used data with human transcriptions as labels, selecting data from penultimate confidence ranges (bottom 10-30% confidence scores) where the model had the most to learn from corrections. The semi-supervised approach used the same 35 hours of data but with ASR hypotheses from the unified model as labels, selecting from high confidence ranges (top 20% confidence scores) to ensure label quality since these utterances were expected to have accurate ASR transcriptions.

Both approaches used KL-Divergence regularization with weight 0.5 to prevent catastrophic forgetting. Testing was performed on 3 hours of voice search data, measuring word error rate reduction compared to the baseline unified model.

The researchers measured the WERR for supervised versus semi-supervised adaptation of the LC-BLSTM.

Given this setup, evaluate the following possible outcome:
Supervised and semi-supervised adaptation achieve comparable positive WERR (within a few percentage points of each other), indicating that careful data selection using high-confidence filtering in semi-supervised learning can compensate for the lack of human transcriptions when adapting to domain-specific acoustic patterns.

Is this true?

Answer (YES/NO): NO